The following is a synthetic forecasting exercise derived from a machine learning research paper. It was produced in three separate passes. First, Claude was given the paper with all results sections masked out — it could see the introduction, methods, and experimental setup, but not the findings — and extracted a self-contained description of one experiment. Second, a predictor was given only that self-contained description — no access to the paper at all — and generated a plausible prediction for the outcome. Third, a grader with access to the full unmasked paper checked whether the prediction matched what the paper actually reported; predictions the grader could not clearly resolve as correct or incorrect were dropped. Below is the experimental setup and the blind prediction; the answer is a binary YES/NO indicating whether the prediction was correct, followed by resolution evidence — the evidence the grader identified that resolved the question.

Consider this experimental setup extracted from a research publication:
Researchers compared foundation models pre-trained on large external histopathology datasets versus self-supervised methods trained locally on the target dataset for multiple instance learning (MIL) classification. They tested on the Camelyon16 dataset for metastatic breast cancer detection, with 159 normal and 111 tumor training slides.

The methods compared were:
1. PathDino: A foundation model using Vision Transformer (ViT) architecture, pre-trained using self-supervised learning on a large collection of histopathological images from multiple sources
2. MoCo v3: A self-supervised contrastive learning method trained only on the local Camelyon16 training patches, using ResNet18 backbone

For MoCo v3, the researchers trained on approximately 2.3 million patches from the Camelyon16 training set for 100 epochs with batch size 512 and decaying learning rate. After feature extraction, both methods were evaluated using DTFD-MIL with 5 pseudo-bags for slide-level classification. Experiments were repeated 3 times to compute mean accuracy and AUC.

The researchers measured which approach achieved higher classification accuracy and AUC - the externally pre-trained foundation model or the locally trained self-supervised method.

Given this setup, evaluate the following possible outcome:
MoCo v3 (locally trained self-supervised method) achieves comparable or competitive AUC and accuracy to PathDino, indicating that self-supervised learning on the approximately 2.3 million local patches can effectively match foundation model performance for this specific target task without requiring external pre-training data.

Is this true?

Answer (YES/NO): YES